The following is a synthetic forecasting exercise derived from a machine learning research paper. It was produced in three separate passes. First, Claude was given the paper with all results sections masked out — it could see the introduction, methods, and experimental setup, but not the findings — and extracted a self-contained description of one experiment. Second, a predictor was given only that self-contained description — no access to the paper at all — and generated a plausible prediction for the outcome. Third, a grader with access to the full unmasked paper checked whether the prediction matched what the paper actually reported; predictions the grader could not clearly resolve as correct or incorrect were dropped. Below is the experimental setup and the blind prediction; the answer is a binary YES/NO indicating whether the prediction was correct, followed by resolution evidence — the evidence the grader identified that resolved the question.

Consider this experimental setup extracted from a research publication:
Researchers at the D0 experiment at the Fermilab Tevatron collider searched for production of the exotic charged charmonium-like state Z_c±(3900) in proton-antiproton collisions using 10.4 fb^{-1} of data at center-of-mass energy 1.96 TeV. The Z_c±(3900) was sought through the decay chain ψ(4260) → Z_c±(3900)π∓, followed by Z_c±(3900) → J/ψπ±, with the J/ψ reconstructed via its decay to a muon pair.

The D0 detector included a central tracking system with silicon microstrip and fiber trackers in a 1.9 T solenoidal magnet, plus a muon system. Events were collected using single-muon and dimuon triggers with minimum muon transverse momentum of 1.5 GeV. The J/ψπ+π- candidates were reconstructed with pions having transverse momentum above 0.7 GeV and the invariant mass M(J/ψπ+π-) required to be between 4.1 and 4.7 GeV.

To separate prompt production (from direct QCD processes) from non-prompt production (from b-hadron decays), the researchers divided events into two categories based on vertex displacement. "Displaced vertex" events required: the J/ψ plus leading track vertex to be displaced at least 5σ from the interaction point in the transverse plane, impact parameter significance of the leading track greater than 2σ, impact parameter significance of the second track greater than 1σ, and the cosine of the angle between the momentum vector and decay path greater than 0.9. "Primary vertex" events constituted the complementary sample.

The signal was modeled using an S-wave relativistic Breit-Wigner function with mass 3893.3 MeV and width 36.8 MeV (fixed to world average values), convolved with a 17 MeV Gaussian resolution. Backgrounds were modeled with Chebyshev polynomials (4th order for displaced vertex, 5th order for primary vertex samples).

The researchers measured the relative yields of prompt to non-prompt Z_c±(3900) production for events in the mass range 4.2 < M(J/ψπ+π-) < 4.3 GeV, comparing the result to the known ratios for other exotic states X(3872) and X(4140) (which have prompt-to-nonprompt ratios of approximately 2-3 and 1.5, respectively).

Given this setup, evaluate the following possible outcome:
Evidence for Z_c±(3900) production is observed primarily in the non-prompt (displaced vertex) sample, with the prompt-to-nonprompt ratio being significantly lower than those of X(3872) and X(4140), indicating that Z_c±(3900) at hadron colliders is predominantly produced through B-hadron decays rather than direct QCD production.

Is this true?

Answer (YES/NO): YES